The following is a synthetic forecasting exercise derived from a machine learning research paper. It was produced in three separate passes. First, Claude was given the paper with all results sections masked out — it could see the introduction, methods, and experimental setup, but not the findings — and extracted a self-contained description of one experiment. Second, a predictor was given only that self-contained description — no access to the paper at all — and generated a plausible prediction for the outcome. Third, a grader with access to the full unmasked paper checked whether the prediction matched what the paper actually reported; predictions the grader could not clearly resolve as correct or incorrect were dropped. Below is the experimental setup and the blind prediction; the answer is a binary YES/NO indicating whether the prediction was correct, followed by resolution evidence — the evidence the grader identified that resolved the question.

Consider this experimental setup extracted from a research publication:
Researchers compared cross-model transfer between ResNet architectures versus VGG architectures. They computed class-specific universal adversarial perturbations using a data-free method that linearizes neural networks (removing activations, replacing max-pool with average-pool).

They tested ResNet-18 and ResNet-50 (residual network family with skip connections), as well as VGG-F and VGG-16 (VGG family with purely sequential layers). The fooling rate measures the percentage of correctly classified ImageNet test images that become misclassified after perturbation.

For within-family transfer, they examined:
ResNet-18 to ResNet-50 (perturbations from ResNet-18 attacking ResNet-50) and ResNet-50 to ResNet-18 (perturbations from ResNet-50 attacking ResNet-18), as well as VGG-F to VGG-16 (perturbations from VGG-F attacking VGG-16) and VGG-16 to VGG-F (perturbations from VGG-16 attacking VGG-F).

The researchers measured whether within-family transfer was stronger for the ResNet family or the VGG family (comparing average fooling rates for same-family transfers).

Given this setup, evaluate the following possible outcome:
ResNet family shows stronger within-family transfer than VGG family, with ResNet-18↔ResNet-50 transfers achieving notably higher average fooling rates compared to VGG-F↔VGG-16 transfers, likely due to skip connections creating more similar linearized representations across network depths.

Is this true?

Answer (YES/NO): NO